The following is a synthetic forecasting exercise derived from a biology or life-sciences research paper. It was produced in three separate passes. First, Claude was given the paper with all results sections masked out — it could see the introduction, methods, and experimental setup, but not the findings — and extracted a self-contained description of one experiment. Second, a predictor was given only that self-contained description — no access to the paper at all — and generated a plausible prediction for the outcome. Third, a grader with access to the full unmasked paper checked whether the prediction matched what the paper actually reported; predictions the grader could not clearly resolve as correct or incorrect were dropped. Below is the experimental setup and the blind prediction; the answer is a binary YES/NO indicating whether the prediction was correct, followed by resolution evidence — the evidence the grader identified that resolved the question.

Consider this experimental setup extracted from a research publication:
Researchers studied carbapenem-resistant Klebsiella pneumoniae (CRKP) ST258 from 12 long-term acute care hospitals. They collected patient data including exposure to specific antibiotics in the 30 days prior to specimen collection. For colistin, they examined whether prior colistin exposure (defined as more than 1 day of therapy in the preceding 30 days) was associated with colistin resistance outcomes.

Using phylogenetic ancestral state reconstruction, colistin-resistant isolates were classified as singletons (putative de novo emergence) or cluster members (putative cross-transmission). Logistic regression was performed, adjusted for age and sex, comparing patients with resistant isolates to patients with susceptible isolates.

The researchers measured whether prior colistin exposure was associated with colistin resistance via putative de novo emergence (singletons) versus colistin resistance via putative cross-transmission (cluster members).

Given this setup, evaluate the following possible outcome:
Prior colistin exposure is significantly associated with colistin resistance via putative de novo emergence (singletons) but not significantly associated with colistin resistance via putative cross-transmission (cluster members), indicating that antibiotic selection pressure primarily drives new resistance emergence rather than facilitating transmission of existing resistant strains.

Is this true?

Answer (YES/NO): NO